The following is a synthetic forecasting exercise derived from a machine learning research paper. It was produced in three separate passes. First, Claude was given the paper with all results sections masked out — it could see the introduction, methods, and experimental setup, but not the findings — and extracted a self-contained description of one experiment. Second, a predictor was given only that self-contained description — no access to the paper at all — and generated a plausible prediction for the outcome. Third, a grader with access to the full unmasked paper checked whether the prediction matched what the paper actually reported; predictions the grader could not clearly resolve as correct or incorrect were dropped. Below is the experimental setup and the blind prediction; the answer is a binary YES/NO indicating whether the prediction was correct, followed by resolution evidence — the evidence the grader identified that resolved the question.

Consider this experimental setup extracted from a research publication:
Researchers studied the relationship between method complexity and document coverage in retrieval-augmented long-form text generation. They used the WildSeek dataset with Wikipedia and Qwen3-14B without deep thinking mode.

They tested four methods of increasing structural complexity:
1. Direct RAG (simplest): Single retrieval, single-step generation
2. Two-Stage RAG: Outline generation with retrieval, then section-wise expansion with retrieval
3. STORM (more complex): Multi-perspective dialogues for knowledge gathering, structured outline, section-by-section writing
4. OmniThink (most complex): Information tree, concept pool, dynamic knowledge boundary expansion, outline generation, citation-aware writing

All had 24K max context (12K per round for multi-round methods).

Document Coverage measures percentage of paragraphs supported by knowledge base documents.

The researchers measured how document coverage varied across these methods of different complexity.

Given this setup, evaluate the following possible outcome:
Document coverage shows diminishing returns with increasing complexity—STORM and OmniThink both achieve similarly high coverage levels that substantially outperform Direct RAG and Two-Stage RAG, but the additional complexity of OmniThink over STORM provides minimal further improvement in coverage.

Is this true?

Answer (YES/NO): NO